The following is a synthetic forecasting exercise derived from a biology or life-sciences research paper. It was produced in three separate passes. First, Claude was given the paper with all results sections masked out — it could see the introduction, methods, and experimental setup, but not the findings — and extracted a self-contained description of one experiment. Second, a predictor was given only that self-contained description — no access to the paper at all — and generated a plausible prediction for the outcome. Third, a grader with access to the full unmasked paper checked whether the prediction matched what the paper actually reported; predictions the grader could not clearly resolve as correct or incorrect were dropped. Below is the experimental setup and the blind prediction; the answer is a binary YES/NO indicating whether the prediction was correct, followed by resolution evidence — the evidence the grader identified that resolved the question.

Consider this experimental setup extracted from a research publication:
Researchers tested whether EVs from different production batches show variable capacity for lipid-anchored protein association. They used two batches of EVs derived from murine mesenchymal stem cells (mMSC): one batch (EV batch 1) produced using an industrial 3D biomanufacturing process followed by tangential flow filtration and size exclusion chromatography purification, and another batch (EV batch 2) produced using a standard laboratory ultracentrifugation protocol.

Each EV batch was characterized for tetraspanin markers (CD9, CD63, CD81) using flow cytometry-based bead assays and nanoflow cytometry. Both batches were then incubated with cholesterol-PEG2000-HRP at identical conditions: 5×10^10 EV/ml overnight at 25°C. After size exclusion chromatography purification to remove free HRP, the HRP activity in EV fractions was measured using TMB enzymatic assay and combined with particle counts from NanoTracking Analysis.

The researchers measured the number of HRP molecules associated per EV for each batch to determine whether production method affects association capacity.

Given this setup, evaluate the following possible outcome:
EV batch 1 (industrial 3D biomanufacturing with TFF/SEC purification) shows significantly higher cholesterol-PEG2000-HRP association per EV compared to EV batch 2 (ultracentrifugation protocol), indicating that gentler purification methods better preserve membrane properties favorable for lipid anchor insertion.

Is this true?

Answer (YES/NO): NO